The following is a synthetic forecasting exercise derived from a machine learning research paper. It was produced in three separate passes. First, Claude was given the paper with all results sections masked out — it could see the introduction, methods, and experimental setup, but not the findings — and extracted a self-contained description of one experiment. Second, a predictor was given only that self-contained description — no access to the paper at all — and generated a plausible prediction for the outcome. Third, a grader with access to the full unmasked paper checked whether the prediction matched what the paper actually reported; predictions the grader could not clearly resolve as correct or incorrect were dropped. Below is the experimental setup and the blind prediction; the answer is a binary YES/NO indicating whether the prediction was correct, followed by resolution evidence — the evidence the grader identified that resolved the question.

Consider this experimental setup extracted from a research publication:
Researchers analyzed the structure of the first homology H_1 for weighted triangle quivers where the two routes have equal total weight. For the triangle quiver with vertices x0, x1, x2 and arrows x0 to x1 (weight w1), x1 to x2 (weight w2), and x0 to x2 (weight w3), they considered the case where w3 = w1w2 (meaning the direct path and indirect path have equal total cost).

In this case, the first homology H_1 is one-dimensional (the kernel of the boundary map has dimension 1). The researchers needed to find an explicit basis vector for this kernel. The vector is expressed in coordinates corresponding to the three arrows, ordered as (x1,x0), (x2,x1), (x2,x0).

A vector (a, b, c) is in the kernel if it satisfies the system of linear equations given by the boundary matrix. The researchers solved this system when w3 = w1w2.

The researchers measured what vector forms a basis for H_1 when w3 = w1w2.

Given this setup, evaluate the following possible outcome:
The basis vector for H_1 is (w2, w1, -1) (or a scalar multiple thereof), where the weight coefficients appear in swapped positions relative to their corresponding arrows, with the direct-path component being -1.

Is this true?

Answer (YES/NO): NO